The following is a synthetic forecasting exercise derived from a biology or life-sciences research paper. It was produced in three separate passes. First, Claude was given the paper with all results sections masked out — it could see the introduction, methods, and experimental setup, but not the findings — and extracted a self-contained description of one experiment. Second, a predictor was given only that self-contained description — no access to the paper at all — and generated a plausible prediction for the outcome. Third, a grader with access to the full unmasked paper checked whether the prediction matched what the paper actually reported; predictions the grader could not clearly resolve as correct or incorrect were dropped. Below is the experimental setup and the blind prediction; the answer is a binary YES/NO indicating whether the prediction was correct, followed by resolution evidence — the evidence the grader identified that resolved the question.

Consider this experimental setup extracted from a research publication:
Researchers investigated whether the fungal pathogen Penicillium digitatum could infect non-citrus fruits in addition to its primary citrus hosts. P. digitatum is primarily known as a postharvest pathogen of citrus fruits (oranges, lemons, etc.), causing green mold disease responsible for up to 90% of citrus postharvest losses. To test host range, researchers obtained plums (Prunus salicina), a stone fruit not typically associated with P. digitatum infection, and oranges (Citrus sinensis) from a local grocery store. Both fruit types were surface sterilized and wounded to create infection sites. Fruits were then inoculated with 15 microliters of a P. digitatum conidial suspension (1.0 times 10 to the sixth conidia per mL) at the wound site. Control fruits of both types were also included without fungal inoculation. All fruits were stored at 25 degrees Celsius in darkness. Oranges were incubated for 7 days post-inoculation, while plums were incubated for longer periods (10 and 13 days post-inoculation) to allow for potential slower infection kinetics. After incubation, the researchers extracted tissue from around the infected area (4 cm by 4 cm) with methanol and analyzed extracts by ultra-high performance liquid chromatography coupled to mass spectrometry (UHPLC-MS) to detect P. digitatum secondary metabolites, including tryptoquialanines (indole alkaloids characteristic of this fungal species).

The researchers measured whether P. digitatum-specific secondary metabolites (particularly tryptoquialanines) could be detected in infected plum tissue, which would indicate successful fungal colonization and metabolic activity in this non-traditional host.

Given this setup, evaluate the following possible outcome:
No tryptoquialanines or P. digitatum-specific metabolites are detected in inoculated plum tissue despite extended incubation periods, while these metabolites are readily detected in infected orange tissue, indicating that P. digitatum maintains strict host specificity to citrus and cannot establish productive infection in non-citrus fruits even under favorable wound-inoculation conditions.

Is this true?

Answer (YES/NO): NO